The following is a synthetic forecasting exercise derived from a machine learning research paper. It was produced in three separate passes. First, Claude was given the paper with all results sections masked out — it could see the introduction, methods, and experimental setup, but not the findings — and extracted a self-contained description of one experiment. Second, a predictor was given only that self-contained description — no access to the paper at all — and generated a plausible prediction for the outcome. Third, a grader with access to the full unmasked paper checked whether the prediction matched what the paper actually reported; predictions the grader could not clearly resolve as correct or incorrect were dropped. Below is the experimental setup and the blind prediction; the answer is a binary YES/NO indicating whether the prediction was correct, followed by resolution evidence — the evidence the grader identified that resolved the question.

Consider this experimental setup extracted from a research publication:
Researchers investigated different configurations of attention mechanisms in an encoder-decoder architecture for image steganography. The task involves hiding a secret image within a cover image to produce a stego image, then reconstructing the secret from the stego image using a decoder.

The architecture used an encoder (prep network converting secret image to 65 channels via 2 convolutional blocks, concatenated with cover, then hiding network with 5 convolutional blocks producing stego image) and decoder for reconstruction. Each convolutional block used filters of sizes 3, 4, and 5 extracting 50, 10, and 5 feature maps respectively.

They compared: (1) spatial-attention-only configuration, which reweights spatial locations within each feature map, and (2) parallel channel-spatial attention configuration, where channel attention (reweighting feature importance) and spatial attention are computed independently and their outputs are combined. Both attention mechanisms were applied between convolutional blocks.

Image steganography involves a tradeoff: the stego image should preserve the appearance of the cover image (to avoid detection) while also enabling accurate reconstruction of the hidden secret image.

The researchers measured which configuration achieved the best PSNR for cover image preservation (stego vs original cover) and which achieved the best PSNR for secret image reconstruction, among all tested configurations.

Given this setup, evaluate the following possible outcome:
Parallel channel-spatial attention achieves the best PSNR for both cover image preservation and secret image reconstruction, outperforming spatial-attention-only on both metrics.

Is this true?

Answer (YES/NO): NO